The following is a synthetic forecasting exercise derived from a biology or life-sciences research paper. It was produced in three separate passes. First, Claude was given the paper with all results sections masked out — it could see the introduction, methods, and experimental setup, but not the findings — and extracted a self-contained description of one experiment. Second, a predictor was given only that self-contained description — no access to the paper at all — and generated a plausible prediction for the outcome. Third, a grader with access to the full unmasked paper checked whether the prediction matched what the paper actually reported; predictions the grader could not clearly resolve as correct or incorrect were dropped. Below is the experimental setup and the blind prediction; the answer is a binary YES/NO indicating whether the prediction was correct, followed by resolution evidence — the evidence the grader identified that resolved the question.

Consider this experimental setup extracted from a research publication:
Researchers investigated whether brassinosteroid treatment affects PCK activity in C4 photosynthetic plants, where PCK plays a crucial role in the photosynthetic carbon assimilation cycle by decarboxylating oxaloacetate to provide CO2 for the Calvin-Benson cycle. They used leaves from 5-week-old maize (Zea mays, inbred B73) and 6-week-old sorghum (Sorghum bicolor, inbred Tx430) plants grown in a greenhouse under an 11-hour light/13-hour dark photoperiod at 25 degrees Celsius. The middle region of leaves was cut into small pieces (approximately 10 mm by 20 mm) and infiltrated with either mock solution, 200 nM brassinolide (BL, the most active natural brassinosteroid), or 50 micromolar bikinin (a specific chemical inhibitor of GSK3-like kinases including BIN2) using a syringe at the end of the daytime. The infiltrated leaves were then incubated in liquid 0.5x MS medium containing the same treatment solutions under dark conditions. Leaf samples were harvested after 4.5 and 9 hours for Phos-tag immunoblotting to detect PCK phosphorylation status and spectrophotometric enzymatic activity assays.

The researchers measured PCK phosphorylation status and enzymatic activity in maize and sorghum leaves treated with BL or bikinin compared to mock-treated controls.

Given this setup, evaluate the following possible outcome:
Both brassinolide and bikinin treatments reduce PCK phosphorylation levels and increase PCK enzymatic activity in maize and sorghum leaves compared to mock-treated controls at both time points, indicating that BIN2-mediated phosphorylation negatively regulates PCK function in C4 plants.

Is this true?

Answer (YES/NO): YES